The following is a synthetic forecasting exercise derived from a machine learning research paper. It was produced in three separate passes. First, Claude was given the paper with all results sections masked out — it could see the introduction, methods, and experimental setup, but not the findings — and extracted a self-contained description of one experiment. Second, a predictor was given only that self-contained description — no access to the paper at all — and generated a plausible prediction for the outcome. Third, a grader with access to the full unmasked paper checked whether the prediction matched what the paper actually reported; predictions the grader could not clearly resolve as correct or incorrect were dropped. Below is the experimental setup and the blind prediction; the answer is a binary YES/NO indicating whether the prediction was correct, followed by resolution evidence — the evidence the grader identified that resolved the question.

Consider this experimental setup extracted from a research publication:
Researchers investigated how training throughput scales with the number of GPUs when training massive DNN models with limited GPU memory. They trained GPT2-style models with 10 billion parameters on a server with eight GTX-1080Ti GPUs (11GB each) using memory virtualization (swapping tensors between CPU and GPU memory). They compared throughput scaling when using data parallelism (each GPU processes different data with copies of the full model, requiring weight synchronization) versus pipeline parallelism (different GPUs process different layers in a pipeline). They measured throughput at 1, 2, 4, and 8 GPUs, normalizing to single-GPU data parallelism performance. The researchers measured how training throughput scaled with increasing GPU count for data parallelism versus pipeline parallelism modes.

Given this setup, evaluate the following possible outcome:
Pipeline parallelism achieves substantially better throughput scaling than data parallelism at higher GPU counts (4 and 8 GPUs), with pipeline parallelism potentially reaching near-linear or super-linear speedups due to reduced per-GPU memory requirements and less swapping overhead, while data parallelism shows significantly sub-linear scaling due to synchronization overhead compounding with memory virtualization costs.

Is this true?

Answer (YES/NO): NO